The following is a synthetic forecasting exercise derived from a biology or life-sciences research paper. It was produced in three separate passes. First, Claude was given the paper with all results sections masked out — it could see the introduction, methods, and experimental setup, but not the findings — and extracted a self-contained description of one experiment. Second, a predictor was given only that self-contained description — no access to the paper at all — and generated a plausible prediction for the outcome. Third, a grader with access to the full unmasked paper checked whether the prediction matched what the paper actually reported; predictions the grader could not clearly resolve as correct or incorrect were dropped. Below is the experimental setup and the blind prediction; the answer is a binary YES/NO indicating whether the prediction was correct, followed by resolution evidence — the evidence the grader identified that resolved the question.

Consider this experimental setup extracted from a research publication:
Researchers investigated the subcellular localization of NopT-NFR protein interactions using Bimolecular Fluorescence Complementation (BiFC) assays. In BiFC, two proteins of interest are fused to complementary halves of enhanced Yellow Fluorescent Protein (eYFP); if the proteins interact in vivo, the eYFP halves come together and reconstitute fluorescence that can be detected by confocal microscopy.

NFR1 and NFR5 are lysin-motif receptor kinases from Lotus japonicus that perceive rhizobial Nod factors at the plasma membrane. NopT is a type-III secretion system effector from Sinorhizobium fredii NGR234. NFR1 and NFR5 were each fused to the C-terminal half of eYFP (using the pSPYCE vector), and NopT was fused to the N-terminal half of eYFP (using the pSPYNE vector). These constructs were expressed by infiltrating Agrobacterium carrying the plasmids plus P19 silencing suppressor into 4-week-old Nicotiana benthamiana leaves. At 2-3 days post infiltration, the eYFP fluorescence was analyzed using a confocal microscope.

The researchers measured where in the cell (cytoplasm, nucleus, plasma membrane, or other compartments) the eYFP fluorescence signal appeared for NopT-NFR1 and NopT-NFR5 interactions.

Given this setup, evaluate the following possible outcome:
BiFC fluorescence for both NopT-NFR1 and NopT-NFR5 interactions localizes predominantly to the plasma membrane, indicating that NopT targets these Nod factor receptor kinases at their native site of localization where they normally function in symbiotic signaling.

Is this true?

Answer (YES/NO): YES